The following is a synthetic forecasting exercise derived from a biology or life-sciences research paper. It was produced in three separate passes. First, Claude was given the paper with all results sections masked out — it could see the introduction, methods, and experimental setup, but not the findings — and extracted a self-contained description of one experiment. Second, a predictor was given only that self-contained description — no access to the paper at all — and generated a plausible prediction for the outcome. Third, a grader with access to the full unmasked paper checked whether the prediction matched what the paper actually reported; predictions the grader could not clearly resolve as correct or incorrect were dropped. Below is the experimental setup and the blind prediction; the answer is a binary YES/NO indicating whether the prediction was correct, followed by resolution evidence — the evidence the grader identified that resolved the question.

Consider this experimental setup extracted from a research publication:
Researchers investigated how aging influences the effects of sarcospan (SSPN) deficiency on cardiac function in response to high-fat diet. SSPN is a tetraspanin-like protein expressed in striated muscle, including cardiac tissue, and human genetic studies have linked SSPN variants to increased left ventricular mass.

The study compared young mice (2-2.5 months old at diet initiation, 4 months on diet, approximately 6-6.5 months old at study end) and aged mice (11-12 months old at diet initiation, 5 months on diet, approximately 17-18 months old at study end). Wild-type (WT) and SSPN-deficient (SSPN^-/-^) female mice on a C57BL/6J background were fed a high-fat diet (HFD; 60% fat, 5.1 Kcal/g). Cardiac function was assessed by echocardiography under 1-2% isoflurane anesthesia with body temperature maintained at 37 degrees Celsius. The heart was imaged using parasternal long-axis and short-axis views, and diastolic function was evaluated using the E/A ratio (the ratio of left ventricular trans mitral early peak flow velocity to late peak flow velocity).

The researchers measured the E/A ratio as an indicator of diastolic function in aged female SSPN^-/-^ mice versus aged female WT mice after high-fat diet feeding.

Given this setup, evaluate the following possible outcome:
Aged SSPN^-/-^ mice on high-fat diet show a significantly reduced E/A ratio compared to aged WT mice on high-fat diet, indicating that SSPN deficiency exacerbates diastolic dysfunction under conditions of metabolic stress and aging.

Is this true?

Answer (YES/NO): NO